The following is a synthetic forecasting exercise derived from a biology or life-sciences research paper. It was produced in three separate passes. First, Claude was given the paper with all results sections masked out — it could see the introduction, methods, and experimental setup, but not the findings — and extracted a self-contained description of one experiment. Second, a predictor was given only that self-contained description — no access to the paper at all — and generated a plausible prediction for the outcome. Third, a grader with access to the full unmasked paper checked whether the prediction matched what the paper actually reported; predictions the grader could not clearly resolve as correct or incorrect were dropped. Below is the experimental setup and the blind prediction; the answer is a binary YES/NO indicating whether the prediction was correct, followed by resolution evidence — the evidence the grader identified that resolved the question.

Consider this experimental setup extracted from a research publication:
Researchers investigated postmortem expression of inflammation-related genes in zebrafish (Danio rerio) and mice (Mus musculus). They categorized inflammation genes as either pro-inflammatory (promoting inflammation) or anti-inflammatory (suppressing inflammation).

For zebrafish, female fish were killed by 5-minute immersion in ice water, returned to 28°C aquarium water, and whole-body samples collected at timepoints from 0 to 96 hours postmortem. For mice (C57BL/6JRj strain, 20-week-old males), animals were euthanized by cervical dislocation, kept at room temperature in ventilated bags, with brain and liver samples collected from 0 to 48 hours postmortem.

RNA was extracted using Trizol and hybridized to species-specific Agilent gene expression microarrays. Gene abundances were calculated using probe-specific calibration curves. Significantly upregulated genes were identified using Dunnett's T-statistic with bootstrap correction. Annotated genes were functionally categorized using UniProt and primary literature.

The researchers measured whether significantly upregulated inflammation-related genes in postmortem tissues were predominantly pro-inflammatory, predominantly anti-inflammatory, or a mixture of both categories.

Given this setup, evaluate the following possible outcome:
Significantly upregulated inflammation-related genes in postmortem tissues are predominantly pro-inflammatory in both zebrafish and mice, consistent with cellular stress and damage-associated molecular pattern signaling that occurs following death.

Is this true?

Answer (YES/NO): NO